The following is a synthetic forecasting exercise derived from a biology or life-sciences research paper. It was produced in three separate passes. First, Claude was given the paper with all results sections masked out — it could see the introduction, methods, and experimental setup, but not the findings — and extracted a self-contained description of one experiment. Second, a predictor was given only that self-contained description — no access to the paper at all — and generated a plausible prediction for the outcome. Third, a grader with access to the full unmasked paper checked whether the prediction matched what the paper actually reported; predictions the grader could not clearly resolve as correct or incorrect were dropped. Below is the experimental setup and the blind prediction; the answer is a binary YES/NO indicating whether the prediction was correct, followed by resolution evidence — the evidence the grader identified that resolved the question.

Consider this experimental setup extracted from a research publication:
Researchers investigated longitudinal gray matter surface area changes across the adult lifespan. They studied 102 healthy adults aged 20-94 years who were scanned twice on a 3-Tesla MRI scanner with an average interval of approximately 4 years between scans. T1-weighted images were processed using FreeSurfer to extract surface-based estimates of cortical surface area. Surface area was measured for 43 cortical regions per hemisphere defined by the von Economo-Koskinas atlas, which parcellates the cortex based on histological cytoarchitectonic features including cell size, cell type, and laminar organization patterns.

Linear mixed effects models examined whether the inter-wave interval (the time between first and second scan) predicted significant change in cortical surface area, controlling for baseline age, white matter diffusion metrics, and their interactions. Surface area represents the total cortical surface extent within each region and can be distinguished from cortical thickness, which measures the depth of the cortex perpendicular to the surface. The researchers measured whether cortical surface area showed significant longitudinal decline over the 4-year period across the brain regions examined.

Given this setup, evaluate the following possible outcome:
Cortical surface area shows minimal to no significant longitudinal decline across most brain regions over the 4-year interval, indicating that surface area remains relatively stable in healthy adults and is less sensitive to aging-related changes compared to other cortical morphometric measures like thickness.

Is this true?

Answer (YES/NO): YES